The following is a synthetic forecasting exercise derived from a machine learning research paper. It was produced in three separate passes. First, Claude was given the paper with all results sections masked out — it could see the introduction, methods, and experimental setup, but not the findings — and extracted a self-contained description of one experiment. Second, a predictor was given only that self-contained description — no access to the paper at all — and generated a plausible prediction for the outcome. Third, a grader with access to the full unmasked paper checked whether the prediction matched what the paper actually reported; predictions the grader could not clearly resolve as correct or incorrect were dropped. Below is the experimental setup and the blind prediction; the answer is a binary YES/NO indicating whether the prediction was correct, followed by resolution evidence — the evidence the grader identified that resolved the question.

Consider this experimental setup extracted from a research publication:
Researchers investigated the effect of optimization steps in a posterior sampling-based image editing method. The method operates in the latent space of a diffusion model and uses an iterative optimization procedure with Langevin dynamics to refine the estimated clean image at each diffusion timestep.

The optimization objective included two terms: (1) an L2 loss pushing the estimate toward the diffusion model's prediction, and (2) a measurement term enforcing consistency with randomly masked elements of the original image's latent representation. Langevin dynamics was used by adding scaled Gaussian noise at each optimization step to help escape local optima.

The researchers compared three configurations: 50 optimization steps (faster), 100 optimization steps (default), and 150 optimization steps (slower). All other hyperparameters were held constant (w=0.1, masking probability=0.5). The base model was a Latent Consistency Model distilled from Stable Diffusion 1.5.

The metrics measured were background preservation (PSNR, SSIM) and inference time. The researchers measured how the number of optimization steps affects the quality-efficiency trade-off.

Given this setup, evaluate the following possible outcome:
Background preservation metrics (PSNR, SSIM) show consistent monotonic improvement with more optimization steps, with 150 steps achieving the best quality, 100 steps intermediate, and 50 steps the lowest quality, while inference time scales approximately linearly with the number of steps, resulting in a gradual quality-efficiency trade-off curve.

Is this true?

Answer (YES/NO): NO